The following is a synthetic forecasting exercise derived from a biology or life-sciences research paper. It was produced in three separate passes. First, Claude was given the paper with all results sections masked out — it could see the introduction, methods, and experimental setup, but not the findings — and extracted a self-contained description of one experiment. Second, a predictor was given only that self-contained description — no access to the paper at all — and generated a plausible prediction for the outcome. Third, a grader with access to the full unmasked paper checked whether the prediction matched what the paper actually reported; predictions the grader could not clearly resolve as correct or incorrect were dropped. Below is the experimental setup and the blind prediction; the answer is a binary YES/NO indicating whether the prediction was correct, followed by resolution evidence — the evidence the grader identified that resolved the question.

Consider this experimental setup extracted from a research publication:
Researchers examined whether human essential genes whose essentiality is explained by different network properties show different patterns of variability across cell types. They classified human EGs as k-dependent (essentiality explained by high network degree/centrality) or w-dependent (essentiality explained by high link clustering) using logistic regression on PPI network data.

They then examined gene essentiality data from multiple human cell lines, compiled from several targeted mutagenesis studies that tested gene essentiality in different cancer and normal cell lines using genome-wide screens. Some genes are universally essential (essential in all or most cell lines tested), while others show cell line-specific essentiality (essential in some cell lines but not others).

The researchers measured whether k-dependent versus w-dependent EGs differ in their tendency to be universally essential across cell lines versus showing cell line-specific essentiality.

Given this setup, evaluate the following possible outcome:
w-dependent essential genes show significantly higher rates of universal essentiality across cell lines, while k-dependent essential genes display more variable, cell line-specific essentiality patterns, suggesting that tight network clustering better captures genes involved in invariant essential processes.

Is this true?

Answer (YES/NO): NO